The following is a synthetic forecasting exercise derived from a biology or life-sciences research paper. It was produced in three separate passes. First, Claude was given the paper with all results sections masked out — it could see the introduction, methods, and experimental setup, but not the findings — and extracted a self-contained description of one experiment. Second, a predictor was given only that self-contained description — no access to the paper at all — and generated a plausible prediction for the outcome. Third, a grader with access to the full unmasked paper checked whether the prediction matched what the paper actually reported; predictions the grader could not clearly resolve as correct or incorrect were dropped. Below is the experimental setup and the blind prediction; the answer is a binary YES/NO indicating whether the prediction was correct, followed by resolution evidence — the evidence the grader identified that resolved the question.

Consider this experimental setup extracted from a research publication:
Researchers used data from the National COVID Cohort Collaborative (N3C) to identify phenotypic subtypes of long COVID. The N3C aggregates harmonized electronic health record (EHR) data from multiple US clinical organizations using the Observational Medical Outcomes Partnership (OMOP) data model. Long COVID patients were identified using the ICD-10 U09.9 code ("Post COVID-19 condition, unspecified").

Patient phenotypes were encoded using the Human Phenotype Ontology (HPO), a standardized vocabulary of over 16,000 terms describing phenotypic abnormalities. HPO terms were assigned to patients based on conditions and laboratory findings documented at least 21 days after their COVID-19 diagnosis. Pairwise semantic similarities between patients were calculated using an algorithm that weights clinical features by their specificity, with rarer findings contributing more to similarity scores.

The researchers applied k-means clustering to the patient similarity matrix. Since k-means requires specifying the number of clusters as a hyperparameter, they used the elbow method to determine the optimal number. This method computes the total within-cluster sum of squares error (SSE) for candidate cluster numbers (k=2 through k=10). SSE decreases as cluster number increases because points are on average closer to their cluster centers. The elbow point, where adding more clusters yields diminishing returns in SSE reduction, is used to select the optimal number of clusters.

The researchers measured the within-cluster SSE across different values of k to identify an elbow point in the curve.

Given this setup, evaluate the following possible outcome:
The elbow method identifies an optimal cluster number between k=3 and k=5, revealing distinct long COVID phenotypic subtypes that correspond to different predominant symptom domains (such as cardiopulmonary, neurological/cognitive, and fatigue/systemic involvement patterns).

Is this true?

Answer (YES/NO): NO